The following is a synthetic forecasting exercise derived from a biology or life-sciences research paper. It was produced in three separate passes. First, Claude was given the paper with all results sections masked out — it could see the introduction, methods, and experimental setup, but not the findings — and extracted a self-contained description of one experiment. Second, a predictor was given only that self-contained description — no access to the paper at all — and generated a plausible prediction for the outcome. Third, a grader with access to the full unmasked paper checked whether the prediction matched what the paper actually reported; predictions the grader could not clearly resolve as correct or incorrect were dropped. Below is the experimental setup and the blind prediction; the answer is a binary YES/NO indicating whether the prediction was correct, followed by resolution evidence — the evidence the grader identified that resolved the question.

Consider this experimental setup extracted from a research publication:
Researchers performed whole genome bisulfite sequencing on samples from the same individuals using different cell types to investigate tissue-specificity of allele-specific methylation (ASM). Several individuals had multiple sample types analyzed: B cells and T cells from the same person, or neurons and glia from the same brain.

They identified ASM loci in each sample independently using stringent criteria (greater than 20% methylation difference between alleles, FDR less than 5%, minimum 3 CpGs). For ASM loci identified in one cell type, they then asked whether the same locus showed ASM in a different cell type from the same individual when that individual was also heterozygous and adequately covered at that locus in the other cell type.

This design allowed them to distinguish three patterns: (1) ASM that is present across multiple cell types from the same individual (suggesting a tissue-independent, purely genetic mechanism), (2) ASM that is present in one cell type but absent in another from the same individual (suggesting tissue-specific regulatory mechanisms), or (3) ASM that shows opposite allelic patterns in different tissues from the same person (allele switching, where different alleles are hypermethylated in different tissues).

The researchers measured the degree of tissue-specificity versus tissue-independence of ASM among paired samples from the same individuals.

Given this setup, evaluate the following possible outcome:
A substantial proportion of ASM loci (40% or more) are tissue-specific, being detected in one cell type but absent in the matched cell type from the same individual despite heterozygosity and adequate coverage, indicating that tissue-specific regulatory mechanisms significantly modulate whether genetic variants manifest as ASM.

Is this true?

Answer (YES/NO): NO